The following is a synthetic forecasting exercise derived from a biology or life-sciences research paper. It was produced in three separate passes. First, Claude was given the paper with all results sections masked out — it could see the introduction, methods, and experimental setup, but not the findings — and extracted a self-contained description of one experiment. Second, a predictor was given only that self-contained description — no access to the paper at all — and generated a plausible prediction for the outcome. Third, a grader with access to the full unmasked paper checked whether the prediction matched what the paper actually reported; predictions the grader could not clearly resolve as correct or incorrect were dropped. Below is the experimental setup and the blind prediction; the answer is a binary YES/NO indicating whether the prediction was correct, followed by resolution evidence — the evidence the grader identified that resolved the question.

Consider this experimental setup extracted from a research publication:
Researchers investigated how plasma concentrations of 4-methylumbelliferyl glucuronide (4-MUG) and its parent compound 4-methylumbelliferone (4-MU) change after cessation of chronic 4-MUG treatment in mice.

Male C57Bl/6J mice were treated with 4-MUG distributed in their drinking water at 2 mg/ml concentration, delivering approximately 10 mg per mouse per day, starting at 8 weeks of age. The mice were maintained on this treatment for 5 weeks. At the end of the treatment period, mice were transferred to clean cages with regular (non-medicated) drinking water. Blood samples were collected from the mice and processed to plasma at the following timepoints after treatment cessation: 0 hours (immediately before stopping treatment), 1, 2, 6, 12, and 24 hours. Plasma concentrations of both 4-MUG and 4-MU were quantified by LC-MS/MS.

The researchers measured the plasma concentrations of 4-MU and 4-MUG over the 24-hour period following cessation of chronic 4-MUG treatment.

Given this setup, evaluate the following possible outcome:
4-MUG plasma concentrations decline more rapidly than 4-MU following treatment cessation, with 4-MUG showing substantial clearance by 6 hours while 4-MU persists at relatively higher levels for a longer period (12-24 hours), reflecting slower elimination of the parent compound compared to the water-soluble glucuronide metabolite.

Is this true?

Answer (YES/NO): NO